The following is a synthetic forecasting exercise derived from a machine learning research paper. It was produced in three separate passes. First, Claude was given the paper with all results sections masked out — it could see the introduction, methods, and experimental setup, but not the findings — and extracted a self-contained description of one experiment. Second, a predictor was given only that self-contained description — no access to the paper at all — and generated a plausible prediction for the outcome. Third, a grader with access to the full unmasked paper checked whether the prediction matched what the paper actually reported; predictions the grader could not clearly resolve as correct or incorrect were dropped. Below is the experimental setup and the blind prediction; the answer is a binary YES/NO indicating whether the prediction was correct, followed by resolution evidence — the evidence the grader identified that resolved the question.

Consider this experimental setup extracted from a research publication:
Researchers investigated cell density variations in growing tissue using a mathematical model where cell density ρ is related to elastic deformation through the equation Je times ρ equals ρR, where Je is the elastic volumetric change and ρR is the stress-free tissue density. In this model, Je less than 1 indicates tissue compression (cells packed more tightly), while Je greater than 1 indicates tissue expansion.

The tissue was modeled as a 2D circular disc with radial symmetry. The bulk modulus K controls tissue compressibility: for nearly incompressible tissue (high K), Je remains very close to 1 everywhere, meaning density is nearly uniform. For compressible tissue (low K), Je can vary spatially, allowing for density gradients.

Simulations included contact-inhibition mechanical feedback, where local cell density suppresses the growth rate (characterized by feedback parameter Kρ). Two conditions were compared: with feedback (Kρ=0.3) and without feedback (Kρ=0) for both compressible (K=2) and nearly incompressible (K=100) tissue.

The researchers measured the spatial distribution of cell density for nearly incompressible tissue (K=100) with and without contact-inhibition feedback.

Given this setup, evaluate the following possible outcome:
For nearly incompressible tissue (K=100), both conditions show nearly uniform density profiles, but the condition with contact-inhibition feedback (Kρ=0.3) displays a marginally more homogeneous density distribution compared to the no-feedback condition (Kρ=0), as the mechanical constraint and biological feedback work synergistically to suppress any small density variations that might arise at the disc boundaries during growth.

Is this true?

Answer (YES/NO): NO